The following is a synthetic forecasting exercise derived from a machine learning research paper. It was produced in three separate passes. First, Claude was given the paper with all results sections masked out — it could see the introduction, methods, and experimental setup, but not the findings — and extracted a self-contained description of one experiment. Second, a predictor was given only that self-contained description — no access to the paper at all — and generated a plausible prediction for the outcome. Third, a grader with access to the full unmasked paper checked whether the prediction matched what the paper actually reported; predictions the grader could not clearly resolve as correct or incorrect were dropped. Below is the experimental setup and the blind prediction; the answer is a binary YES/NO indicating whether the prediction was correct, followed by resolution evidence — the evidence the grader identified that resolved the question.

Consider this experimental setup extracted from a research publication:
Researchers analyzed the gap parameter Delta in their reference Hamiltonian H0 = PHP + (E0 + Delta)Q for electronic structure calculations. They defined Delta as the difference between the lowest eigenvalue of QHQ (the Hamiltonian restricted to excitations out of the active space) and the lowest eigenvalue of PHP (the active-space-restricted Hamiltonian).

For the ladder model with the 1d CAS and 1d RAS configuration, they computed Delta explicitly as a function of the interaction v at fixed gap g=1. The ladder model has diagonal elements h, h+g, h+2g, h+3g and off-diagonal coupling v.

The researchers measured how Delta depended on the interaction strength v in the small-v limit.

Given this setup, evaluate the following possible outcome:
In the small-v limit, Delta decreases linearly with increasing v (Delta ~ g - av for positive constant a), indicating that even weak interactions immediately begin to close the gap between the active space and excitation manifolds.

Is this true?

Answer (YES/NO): NO